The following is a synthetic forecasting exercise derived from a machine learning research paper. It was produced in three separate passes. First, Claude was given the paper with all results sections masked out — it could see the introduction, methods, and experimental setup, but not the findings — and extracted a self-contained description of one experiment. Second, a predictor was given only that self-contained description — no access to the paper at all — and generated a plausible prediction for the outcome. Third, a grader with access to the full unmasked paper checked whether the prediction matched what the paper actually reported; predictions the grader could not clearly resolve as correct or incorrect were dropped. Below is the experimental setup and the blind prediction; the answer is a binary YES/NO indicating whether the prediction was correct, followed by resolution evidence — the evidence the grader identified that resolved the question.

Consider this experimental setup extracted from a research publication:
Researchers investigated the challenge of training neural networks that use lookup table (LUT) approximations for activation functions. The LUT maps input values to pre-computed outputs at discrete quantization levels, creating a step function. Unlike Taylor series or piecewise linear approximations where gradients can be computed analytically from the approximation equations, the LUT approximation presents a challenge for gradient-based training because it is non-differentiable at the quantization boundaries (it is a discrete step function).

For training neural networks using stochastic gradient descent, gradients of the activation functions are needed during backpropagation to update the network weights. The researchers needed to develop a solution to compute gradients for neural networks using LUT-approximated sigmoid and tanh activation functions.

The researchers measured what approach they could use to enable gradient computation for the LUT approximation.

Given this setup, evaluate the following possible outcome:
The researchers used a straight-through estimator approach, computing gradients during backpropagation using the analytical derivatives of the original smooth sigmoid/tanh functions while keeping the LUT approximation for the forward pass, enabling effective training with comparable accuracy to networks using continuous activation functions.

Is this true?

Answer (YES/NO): NO